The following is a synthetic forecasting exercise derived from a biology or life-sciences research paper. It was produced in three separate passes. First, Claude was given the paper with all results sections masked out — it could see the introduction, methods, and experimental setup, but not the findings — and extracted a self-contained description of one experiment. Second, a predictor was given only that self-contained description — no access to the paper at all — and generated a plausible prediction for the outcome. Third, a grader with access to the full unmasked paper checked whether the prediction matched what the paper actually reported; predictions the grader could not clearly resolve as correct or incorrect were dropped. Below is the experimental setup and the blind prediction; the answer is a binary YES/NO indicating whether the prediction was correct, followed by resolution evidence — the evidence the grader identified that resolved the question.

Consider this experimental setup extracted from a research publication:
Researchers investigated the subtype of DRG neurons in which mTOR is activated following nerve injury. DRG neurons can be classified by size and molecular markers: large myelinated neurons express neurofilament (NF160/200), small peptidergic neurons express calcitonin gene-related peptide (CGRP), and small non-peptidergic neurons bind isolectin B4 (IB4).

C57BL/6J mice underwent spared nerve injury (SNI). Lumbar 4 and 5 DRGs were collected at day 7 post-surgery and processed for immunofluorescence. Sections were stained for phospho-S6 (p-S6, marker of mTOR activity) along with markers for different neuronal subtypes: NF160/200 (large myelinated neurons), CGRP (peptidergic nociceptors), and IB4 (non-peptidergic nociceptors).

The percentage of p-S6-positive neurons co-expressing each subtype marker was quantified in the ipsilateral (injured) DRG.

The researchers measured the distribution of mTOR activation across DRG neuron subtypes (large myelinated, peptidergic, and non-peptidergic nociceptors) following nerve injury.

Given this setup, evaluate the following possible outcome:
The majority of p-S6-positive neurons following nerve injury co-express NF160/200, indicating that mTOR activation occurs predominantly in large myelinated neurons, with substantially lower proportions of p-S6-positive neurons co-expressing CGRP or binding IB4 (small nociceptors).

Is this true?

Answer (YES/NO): YES